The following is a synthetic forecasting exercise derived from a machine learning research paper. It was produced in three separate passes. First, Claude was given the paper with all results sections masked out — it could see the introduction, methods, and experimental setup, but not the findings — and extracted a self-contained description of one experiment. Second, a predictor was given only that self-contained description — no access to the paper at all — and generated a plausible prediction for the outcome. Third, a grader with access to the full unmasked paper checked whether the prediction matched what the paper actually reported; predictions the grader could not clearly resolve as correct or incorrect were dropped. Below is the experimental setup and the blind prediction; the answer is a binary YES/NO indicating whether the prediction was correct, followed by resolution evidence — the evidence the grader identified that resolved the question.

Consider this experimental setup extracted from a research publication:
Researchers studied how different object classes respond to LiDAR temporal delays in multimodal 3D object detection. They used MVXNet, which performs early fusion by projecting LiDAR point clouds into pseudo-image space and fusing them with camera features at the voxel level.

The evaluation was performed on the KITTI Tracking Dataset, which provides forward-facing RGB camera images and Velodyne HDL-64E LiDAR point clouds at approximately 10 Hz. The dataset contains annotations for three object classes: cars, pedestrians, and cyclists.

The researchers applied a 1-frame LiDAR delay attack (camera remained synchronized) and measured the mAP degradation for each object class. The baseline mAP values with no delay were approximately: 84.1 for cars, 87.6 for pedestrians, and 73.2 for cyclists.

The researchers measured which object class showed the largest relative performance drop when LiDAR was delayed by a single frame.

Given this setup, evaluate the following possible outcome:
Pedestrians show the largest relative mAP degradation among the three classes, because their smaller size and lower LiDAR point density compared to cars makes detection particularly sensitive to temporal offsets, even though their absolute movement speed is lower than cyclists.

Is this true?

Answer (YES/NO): NO